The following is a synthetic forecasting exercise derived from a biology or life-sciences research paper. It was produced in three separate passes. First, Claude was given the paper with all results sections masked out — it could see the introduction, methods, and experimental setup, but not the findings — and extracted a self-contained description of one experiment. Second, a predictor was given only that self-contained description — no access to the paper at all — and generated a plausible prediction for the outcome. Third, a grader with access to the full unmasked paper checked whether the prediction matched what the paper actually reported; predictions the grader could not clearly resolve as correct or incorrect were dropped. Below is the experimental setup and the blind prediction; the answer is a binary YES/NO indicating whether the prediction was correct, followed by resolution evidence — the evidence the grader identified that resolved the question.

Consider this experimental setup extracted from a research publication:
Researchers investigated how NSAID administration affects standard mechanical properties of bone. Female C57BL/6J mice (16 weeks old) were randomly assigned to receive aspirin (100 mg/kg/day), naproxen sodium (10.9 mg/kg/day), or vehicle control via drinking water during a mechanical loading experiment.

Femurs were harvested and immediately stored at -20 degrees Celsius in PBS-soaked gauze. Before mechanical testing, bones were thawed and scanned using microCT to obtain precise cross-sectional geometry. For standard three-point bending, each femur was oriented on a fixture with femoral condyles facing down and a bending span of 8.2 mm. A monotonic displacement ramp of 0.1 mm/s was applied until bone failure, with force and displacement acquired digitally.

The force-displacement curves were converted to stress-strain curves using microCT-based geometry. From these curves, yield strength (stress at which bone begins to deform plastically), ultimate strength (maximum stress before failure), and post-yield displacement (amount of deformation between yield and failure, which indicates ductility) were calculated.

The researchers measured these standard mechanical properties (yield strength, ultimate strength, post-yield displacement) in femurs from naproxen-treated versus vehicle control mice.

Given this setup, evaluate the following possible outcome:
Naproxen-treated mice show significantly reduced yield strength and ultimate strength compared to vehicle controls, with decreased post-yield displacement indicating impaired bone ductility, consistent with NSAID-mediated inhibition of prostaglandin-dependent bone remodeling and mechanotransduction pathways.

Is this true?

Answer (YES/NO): NO